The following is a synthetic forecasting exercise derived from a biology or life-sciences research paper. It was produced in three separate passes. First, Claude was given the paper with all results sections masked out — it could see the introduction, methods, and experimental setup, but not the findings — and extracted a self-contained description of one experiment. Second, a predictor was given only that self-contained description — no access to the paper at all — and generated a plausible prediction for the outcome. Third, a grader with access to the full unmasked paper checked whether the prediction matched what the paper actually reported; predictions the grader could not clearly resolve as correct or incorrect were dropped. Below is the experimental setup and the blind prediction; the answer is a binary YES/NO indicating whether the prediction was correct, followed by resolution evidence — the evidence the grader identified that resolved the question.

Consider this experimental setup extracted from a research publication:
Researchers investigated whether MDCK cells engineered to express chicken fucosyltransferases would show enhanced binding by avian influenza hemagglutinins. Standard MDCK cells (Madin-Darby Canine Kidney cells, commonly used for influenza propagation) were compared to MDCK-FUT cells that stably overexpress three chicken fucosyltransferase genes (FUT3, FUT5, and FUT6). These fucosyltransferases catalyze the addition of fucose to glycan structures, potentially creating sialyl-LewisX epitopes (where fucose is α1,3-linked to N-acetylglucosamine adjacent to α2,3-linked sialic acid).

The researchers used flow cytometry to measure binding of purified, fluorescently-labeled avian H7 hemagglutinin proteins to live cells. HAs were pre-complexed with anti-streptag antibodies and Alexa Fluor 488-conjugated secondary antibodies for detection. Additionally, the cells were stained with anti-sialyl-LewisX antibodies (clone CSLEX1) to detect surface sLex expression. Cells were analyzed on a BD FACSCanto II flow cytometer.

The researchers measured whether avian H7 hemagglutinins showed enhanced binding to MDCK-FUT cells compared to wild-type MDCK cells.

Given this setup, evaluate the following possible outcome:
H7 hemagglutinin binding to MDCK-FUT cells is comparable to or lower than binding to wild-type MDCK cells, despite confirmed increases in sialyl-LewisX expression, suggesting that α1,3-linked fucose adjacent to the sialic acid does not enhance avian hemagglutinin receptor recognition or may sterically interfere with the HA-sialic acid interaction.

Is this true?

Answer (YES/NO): NO